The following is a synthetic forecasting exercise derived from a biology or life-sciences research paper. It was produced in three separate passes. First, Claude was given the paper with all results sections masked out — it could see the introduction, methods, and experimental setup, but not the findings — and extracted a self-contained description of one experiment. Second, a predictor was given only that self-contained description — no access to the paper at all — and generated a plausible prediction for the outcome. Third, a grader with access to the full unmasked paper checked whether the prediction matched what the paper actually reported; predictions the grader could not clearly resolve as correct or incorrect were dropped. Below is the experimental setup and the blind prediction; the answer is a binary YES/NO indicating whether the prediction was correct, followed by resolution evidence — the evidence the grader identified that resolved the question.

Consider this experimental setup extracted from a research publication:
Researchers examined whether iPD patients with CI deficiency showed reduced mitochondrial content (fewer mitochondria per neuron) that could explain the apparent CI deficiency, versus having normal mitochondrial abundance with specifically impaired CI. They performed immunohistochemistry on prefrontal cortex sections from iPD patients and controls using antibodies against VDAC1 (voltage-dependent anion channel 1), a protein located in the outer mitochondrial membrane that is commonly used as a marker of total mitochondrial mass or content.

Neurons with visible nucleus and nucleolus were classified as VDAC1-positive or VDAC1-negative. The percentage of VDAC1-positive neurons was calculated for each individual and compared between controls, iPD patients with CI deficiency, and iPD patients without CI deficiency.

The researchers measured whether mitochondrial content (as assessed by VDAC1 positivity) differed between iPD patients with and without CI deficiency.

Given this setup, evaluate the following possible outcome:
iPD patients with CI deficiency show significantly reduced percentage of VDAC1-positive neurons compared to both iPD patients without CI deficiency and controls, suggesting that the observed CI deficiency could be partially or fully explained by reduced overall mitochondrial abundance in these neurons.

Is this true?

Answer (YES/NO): NO